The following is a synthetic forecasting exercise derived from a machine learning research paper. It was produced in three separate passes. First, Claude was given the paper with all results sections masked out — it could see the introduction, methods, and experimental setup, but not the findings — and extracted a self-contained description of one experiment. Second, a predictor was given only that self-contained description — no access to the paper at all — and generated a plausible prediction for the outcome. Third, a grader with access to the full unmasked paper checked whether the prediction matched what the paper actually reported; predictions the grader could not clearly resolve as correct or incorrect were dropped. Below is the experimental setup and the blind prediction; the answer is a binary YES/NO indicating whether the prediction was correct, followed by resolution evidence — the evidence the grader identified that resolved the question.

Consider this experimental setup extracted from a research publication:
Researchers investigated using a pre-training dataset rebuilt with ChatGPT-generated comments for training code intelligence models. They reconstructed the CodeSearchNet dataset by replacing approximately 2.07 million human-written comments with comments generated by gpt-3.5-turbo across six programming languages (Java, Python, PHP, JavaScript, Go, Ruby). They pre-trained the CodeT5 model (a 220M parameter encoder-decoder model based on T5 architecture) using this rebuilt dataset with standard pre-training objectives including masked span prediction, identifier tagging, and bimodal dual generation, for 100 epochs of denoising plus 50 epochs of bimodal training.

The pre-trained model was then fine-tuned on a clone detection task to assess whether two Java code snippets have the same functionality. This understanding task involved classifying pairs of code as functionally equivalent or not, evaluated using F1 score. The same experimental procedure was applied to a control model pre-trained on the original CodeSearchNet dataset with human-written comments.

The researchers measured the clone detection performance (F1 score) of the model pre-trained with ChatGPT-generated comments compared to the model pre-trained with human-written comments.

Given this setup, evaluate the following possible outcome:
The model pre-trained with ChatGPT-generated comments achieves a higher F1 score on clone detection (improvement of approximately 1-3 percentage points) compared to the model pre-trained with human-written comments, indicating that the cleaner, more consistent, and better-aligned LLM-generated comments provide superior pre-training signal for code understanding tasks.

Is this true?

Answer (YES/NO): NO